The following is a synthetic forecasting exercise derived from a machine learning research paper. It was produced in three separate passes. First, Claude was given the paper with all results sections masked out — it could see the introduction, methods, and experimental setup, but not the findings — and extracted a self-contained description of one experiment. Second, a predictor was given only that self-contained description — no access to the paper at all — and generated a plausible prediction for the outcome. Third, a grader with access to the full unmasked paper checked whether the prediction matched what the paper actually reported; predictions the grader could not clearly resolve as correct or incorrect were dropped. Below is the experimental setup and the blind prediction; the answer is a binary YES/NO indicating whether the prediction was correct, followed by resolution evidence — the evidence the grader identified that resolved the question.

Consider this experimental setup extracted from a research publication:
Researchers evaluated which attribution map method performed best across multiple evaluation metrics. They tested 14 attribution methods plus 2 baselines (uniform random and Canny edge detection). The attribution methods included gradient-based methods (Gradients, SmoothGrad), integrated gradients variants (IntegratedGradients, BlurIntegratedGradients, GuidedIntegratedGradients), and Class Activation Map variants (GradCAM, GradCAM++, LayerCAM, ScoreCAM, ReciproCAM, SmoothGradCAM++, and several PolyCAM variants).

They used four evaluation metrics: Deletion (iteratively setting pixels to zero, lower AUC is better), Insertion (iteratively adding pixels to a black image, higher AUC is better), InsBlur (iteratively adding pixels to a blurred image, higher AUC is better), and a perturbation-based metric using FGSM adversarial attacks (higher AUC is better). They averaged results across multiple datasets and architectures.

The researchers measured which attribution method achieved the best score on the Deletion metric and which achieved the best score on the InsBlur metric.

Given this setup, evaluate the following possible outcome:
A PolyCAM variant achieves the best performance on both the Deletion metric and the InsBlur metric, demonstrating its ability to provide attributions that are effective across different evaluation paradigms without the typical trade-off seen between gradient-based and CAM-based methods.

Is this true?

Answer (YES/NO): NO